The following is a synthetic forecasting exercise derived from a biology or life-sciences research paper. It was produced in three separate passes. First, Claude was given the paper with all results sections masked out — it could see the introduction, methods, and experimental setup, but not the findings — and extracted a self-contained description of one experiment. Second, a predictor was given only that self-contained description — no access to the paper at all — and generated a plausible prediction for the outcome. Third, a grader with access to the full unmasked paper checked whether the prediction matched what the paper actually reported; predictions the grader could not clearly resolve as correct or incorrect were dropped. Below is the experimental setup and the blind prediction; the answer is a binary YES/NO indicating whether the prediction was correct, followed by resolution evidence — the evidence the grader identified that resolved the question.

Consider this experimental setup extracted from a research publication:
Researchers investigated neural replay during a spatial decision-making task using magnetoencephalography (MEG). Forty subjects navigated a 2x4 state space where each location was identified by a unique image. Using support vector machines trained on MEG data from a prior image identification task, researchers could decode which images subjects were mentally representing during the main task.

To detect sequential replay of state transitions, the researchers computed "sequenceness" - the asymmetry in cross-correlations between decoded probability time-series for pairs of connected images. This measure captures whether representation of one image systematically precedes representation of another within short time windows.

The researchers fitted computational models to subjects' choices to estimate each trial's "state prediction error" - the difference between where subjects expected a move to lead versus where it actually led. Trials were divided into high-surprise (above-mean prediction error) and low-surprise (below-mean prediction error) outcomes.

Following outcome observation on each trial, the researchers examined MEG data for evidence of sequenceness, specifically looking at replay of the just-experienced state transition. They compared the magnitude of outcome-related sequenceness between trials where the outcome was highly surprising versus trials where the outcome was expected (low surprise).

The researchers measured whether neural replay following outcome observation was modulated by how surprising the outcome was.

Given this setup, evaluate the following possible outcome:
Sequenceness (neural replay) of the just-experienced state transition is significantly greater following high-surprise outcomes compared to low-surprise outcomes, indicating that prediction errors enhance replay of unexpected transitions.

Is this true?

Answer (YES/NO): YES